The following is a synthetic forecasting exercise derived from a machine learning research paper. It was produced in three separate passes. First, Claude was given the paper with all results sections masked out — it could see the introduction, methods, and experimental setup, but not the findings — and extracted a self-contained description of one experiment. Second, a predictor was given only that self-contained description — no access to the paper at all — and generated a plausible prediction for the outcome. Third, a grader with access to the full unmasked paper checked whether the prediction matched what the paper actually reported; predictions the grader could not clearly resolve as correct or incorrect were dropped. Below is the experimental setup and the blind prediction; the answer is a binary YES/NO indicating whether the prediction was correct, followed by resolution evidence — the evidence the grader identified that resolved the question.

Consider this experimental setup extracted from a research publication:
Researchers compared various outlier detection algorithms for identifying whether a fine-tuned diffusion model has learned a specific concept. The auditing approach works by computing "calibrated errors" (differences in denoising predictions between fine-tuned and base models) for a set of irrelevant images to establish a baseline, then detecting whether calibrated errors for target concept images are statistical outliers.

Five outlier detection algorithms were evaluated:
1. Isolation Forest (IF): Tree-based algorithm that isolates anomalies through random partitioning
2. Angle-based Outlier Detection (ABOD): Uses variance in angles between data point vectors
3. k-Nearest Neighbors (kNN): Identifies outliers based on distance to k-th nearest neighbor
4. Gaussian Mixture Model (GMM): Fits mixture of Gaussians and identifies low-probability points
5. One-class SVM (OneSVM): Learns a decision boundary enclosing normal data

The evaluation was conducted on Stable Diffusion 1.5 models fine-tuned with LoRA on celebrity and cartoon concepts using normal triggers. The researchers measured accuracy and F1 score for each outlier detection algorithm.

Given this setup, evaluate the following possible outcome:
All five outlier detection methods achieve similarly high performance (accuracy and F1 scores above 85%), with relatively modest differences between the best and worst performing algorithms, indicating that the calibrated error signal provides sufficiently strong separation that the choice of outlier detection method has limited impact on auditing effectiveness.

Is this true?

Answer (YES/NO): NO